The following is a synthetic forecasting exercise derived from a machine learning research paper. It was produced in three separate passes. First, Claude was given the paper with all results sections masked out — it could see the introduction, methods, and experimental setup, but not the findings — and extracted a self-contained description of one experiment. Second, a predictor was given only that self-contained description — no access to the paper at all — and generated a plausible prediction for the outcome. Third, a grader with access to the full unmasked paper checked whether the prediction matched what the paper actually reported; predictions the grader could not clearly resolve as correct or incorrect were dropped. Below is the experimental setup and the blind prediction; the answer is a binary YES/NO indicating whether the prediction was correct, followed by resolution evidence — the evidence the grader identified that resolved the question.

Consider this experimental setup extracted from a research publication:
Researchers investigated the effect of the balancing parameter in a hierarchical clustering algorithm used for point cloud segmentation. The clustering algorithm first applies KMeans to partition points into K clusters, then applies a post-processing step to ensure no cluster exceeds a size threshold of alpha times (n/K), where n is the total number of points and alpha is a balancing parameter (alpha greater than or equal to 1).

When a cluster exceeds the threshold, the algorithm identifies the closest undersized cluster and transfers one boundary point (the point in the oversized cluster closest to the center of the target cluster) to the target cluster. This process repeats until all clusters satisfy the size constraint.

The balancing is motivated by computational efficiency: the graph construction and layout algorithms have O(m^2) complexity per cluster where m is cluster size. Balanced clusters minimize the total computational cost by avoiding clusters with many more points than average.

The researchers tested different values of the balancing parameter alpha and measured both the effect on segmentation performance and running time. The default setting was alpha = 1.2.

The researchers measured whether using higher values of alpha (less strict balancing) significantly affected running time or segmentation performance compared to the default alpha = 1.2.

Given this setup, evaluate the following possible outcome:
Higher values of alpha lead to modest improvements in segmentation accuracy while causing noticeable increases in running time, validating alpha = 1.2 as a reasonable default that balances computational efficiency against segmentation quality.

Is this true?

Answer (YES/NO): NO